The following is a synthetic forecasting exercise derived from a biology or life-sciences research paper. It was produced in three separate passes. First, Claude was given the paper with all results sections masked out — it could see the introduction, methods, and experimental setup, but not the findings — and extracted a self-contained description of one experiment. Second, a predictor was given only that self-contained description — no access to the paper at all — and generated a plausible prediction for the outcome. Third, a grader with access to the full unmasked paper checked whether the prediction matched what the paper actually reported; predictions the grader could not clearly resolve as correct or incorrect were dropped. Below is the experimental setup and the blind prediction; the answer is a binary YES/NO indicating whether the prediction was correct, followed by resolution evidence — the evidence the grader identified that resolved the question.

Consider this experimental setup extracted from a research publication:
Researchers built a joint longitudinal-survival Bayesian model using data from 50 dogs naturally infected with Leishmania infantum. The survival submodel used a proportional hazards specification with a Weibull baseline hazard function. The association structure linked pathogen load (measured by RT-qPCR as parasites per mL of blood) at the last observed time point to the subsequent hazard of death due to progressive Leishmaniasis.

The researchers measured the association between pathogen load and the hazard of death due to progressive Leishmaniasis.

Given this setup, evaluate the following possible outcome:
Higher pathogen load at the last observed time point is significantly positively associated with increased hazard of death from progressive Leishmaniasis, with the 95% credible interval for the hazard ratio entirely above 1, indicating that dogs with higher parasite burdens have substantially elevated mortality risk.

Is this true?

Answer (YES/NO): NO